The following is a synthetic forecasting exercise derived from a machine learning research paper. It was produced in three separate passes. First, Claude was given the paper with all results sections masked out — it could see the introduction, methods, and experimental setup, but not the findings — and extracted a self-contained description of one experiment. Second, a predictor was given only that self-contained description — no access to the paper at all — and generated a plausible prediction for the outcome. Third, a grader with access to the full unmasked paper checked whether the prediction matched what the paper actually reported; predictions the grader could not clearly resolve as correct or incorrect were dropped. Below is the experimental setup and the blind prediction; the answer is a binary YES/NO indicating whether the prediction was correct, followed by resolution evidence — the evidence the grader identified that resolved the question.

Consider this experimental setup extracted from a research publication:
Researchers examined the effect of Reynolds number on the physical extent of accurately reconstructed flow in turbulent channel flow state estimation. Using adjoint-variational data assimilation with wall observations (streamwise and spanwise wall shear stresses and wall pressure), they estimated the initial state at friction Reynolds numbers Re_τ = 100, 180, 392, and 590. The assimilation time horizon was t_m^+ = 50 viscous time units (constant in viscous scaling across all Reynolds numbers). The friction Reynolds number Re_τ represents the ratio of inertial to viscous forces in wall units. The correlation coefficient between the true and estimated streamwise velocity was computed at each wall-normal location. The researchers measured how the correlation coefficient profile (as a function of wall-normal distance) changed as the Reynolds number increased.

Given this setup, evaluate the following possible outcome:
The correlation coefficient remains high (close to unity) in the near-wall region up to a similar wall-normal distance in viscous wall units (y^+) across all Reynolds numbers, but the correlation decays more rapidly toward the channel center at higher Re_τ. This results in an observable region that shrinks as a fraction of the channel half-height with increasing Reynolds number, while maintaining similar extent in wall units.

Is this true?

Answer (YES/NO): YES